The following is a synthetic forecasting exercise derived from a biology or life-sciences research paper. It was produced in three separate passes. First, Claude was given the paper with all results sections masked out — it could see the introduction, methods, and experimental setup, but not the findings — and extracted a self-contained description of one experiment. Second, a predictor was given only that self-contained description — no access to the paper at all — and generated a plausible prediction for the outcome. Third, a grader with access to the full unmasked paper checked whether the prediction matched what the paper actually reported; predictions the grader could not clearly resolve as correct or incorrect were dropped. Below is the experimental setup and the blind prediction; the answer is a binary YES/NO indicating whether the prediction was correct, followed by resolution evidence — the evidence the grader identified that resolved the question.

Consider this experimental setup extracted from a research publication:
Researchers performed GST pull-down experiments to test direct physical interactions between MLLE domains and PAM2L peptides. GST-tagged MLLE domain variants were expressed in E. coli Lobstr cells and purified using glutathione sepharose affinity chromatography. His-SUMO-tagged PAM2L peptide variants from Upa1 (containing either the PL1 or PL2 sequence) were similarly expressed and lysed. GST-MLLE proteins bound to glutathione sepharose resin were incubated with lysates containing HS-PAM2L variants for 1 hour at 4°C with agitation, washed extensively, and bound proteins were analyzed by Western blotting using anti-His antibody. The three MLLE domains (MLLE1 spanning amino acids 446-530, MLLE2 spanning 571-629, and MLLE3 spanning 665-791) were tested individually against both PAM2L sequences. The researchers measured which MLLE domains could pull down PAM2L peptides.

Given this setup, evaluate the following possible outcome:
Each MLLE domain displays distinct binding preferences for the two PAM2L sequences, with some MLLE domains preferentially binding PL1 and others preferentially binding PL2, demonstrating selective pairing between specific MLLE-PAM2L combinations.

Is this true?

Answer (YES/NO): NO